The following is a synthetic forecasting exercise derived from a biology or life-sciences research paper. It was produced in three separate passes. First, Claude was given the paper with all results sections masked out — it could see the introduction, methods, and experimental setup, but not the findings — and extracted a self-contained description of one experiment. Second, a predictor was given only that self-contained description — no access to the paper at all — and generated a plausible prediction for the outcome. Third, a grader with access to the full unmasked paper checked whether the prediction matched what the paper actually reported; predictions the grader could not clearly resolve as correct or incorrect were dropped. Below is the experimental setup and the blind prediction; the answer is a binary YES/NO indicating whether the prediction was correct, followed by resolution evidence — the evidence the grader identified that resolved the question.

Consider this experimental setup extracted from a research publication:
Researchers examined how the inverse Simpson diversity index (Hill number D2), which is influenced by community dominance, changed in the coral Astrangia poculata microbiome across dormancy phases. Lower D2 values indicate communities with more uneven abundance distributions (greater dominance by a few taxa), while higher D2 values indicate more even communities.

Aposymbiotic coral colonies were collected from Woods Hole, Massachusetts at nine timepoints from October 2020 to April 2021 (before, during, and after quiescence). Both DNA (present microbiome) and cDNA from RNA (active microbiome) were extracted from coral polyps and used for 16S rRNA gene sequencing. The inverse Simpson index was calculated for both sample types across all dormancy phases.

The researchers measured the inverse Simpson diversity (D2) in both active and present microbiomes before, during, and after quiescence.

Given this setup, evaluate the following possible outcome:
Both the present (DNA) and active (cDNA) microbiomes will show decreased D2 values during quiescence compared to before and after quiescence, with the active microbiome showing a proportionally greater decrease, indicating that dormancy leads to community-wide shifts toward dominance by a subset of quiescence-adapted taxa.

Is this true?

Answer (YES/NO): NO